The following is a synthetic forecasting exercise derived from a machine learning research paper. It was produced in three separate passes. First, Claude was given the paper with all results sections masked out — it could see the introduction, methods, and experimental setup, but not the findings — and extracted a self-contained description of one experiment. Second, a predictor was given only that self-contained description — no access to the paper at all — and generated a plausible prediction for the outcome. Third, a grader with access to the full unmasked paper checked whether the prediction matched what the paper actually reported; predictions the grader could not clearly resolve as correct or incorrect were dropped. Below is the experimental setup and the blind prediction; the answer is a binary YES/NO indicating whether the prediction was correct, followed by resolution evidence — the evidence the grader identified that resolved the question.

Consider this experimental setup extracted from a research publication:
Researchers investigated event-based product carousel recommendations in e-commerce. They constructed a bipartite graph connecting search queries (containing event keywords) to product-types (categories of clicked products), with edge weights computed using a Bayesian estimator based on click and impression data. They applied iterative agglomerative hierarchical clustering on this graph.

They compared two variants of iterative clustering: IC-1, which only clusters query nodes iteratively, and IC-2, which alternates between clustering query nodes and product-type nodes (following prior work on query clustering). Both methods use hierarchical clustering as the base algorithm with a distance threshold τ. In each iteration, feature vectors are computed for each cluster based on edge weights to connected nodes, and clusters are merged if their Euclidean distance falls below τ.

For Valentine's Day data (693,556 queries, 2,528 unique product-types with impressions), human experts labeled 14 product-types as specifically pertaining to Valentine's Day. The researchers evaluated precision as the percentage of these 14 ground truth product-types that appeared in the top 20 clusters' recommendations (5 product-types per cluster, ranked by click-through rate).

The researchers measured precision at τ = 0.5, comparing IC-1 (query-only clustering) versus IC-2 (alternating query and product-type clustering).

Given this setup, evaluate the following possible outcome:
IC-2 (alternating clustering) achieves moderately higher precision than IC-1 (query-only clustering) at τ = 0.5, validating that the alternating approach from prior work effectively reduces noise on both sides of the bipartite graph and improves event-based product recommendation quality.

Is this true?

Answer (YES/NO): NO